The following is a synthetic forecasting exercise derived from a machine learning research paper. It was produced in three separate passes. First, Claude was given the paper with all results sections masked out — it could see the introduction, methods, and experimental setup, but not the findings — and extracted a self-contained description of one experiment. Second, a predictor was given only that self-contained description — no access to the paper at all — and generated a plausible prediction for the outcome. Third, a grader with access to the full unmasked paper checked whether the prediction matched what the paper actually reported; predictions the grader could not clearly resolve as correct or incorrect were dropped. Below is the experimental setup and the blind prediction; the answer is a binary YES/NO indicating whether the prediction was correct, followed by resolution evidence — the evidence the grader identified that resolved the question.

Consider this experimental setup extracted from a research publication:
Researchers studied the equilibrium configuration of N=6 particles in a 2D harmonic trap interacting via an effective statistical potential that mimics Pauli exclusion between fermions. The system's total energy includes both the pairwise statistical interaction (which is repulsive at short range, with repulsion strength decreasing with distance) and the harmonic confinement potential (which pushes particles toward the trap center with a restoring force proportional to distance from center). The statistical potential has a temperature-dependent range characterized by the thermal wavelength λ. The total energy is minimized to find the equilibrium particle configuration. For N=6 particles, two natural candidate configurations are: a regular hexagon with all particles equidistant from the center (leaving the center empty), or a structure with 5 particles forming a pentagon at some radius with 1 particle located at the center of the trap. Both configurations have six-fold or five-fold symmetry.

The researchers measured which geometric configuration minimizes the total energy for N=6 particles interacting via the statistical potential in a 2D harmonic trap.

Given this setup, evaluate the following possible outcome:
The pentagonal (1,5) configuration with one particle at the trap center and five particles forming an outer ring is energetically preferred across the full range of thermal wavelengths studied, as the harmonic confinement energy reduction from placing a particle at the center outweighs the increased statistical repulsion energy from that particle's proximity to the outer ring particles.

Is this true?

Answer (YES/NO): YES